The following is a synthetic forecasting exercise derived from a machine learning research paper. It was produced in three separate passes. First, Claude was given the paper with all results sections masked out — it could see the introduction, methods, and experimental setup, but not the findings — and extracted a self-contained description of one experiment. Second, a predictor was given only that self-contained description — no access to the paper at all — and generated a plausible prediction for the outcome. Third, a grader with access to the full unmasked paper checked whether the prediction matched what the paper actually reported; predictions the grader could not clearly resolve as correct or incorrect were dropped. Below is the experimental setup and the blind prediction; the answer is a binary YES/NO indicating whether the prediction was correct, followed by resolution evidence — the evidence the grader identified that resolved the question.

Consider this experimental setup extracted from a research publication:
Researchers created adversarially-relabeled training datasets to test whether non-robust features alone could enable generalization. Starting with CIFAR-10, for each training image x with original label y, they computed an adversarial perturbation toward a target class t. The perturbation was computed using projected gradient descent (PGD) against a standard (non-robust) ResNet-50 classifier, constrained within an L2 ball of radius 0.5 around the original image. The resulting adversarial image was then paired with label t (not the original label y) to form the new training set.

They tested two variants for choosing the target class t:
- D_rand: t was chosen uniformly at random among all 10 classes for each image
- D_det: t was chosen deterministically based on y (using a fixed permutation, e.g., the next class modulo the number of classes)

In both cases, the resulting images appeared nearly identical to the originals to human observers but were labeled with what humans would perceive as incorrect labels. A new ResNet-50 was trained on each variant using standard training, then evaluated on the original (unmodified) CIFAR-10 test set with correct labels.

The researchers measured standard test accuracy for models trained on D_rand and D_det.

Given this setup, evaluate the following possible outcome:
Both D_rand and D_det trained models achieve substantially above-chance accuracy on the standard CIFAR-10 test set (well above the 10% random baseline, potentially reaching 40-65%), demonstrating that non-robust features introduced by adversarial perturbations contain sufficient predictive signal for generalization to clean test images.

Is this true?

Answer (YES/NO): YES